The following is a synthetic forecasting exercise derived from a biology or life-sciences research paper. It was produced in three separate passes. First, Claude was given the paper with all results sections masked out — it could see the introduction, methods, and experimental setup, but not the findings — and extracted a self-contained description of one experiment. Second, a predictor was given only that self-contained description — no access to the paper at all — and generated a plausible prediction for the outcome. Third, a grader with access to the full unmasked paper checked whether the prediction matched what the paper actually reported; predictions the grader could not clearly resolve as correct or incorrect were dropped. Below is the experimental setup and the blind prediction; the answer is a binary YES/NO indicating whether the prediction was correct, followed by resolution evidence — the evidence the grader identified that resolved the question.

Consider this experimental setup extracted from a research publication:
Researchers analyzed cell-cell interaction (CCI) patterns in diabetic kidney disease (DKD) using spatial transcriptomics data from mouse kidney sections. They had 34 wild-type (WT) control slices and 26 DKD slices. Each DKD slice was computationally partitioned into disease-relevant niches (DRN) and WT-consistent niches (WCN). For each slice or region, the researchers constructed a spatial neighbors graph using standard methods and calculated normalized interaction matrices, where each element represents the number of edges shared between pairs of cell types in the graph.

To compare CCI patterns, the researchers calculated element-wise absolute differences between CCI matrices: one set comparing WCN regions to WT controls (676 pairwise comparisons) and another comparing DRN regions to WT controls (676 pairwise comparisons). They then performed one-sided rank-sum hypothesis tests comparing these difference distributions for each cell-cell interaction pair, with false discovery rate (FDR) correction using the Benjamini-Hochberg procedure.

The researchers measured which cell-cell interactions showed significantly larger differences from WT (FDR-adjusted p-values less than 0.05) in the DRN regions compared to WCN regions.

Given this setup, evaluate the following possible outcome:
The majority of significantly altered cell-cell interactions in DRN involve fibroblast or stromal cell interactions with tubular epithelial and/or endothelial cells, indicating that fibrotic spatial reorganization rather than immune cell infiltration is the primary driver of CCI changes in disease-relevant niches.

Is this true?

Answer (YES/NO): NO